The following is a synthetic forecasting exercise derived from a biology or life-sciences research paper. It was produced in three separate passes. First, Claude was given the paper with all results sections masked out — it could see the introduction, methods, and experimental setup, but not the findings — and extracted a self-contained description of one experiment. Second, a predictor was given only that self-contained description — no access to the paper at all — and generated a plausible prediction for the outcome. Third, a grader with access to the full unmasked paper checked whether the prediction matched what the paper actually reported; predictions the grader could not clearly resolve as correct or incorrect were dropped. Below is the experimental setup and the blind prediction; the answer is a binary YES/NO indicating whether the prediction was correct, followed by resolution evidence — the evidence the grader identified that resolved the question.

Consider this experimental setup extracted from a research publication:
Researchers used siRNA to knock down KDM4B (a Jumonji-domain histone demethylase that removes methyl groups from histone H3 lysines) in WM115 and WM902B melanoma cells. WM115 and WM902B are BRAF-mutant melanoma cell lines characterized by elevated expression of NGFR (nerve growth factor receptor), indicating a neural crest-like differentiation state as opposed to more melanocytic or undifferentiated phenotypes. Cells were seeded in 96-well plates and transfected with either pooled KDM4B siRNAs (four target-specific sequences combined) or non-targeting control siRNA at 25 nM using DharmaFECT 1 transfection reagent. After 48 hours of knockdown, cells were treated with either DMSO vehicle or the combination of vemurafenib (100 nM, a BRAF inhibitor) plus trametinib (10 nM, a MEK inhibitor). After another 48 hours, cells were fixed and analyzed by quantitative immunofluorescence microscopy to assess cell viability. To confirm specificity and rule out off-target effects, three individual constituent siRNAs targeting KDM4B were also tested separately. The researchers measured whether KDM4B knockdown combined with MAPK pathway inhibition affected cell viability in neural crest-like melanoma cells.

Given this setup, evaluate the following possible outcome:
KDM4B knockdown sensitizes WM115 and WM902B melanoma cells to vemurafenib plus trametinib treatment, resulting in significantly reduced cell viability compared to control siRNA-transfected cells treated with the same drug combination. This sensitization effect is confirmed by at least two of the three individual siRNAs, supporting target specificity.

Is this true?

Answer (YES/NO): YES